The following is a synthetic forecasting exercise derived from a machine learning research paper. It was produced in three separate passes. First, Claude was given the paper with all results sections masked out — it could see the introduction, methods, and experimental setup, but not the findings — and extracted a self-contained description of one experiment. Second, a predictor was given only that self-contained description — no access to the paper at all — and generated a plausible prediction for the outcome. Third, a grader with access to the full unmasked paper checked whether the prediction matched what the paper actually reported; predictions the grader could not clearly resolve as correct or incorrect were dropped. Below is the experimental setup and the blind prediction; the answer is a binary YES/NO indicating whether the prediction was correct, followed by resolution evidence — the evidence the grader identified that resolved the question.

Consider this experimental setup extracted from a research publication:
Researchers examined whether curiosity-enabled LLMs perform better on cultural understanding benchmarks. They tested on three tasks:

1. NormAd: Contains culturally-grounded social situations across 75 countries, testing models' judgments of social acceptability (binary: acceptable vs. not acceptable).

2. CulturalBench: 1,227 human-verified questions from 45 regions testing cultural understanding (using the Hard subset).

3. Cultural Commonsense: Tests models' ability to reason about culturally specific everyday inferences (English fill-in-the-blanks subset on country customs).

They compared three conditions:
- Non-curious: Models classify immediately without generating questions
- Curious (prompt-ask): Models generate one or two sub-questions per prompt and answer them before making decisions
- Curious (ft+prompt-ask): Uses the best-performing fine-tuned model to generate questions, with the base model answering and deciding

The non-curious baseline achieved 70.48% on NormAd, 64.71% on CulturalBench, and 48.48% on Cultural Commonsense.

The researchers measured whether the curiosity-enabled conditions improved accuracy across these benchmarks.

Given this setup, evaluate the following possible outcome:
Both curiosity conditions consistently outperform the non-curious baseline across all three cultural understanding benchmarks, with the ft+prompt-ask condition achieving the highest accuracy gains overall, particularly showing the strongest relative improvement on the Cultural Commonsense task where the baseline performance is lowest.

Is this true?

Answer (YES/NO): YES